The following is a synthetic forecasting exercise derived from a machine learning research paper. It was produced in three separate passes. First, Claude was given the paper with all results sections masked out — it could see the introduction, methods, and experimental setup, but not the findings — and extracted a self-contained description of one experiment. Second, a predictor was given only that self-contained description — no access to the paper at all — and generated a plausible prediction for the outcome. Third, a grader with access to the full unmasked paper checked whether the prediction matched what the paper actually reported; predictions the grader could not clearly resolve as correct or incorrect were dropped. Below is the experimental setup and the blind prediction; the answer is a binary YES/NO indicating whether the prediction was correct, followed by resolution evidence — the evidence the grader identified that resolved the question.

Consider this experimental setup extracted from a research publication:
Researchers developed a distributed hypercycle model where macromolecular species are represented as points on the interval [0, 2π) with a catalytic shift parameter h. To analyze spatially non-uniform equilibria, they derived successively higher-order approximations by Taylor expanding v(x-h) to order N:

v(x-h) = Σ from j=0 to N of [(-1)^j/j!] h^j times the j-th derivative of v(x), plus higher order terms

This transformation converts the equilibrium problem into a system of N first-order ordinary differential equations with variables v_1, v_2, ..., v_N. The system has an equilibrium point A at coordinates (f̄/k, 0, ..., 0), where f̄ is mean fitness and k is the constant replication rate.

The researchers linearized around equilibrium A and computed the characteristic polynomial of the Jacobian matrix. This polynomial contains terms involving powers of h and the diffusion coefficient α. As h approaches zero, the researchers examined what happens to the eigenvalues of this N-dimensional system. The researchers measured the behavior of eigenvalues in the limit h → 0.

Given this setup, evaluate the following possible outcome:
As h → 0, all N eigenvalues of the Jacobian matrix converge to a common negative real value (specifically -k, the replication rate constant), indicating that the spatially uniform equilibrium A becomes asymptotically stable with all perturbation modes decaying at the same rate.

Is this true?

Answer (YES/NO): NO